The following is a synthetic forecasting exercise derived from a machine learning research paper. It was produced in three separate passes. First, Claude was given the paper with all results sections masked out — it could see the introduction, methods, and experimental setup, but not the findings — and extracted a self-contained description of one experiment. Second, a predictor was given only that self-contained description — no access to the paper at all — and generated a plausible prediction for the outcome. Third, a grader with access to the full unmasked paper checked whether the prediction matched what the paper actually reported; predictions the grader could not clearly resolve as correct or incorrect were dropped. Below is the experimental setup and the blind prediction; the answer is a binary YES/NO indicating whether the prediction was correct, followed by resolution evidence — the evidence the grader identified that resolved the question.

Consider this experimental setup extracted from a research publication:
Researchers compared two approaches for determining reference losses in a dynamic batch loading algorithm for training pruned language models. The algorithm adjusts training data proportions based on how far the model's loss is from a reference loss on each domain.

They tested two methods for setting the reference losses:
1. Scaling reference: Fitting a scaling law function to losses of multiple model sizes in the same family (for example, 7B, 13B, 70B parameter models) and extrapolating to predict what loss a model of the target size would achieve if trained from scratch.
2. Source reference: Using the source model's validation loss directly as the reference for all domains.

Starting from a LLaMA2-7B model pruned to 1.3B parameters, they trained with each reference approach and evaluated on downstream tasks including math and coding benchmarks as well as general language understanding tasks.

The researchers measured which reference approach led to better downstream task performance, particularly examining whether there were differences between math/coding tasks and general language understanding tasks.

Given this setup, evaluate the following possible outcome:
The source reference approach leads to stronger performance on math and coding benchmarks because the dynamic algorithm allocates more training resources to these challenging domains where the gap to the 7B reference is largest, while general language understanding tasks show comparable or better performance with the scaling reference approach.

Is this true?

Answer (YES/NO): NO